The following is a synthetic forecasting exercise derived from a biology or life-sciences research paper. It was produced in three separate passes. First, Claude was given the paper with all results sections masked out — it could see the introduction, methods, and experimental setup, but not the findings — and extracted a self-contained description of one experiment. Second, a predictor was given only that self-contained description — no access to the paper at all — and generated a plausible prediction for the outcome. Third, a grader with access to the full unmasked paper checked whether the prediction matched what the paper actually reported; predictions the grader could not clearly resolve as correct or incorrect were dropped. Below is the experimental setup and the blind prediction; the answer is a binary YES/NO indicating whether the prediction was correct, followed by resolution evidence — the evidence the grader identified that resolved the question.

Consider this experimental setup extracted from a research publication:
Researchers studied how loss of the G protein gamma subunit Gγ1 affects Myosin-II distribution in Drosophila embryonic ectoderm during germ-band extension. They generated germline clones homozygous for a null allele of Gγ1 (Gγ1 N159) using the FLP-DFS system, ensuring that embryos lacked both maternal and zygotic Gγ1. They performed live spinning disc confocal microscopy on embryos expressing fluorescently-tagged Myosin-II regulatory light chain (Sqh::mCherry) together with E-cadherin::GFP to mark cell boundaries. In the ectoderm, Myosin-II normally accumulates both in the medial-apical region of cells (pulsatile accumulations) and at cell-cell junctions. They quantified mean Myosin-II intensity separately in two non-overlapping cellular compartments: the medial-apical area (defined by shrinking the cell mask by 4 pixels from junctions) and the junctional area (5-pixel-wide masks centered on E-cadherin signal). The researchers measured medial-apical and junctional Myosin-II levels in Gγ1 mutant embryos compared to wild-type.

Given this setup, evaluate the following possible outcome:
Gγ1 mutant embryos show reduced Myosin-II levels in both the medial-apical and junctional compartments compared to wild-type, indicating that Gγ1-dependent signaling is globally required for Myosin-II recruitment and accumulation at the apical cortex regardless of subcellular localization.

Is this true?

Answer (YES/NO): YES